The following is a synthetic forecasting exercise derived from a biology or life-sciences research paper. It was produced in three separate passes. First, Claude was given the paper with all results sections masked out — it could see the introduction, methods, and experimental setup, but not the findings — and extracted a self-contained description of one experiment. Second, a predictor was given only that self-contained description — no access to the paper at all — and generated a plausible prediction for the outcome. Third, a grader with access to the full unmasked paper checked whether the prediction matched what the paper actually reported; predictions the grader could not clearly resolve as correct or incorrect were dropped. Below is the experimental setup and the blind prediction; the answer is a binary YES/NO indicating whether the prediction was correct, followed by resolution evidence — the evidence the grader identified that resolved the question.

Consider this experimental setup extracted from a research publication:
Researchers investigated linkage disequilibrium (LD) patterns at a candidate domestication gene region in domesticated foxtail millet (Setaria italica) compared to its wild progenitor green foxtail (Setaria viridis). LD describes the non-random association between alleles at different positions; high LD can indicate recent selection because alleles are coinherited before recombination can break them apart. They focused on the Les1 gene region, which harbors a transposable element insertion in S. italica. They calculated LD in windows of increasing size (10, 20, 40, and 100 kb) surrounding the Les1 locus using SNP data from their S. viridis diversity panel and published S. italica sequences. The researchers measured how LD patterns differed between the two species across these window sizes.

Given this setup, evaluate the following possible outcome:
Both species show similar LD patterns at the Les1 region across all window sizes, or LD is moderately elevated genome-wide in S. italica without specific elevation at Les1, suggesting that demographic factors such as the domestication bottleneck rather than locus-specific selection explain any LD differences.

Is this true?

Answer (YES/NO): NO